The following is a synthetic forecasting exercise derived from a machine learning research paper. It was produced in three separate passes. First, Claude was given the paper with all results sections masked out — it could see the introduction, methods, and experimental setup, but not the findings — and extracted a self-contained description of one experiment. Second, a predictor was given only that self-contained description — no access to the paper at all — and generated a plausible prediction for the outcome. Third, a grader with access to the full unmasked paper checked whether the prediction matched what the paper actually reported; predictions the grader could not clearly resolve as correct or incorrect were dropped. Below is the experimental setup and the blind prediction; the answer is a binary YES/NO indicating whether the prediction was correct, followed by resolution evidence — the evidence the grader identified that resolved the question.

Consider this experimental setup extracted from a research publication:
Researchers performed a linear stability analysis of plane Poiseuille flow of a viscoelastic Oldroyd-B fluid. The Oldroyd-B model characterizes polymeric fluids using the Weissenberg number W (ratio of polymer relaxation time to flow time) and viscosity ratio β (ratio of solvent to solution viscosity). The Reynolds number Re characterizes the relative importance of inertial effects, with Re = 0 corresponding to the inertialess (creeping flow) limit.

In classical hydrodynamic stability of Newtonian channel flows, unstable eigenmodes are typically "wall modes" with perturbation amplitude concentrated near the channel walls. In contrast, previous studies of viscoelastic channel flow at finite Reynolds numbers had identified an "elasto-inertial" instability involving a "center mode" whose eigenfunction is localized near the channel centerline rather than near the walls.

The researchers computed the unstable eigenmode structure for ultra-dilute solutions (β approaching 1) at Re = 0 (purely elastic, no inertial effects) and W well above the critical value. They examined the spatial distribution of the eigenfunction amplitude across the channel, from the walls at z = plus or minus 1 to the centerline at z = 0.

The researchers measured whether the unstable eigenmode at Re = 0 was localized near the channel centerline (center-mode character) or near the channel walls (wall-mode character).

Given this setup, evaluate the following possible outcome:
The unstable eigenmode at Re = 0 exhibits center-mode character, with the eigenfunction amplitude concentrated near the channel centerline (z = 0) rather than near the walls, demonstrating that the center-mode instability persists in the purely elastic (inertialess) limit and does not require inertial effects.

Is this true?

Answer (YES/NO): YES